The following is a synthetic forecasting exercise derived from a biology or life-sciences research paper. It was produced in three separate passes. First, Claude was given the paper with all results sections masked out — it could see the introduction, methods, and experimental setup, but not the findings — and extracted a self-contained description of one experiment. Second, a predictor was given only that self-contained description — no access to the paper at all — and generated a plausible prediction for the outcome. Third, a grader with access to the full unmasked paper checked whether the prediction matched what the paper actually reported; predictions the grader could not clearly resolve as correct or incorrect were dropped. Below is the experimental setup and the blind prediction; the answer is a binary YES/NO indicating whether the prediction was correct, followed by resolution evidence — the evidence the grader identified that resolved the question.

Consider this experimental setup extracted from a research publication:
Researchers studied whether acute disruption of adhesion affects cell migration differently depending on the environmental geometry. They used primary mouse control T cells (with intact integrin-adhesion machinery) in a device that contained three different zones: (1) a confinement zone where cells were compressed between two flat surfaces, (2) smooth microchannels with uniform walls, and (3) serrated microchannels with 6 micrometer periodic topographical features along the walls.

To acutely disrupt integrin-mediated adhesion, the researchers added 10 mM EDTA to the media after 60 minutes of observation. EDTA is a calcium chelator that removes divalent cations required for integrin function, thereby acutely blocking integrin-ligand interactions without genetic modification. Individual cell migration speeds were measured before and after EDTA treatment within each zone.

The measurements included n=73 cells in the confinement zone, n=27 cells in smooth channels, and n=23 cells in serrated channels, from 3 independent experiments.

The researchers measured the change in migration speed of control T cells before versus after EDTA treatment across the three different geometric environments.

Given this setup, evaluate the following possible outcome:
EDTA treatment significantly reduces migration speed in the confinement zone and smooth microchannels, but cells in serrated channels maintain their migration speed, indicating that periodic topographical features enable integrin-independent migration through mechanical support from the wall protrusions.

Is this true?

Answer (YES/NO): NO